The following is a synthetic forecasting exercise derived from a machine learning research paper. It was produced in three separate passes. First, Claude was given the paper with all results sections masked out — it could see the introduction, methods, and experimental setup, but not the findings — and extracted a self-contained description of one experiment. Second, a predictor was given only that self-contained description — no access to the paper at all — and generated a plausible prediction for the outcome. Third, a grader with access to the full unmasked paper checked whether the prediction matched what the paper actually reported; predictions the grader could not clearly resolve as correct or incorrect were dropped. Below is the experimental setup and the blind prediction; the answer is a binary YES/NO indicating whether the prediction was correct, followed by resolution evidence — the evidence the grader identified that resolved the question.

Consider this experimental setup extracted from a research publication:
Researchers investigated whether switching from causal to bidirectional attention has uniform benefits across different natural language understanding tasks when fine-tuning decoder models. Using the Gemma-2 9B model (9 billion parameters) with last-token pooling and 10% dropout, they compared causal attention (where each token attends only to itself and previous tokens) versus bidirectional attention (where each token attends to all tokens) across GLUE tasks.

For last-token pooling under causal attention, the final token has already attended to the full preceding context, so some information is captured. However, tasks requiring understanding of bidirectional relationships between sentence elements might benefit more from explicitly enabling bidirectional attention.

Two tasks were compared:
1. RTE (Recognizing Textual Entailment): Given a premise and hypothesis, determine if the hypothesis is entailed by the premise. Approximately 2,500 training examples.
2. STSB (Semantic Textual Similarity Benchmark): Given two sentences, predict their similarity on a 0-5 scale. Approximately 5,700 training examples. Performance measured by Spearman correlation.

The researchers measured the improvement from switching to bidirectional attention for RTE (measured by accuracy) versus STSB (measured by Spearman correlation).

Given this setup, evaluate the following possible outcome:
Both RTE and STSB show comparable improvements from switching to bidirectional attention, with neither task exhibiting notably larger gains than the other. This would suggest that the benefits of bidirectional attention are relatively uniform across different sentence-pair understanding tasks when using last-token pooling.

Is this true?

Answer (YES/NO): NO